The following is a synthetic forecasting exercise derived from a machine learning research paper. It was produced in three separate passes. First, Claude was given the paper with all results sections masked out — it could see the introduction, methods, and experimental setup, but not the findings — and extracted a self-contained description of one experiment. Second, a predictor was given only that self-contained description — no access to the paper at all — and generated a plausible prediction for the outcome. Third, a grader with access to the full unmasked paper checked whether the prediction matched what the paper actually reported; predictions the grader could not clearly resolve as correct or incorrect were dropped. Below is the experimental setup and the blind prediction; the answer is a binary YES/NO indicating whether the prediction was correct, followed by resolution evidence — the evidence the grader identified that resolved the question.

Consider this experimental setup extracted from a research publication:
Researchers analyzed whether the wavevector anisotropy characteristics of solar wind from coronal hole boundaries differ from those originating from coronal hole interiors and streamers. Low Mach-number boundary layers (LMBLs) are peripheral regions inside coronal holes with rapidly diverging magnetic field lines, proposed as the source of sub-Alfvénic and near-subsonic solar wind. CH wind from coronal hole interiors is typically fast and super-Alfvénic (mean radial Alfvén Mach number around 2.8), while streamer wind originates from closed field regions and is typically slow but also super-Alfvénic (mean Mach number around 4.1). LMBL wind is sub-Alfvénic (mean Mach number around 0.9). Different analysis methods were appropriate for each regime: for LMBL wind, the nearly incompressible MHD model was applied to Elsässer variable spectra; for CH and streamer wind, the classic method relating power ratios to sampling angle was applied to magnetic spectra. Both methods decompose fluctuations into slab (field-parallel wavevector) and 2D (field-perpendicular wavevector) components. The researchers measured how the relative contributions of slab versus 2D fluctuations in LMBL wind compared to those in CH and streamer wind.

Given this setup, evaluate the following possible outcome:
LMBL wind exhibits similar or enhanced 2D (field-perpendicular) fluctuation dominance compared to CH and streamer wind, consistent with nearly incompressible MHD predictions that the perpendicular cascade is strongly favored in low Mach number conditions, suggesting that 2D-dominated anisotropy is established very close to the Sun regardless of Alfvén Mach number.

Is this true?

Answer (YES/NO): NO